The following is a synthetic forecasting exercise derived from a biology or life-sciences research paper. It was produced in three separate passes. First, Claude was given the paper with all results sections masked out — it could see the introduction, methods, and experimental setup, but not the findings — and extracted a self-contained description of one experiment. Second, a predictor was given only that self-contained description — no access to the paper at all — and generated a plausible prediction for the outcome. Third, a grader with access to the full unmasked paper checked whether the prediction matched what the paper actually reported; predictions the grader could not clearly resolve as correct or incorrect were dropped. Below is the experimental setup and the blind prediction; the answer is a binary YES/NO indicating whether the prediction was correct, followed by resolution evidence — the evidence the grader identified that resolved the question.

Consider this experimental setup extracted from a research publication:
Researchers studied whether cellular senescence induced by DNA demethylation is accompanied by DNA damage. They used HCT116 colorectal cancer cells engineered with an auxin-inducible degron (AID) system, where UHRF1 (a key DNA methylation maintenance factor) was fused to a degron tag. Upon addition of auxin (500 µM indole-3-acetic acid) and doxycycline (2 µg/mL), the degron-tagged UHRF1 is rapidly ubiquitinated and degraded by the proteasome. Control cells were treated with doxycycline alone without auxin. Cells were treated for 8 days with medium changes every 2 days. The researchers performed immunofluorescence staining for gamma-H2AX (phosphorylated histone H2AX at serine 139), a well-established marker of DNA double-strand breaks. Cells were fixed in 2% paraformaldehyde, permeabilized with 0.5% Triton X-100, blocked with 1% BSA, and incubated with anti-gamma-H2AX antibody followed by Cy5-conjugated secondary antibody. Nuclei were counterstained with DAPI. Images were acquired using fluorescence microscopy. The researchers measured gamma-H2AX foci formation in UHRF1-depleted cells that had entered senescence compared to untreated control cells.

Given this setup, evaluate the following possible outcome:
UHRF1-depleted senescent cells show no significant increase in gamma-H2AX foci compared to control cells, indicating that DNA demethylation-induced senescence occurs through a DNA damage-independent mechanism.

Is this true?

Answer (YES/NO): YES